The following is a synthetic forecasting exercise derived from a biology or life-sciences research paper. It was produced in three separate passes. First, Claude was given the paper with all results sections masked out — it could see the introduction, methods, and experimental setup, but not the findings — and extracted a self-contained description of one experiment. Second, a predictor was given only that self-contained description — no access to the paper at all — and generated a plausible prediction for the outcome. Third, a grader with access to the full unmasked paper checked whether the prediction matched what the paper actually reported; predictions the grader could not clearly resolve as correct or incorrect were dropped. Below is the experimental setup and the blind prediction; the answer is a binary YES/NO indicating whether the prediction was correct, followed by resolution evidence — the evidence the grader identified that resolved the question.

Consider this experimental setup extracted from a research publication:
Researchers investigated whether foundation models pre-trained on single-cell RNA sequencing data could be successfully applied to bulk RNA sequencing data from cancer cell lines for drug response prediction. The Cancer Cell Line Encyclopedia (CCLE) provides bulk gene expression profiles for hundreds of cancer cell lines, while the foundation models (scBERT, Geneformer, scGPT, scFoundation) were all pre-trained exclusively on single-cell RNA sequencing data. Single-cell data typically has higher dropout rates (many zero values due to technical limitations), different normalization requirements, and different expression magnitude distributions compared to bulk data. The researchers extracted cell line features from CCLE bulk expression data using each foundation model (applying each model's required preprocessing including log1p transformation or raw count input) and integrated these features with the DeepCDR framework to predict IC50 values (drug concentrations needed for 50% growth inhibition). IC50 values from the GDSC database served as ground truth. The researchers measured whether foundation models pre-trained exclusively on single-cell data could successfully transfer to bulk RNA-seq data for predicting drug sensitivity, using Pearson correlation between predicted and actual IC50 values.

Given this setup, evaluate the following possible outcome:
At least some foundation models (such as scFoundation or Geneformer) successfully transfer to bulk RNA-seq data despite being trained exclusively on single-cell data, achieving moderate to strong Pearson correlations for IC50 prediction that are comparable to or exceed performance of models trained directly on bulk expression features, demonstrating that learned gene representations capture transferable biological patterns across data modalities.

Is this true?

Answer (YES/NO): YES